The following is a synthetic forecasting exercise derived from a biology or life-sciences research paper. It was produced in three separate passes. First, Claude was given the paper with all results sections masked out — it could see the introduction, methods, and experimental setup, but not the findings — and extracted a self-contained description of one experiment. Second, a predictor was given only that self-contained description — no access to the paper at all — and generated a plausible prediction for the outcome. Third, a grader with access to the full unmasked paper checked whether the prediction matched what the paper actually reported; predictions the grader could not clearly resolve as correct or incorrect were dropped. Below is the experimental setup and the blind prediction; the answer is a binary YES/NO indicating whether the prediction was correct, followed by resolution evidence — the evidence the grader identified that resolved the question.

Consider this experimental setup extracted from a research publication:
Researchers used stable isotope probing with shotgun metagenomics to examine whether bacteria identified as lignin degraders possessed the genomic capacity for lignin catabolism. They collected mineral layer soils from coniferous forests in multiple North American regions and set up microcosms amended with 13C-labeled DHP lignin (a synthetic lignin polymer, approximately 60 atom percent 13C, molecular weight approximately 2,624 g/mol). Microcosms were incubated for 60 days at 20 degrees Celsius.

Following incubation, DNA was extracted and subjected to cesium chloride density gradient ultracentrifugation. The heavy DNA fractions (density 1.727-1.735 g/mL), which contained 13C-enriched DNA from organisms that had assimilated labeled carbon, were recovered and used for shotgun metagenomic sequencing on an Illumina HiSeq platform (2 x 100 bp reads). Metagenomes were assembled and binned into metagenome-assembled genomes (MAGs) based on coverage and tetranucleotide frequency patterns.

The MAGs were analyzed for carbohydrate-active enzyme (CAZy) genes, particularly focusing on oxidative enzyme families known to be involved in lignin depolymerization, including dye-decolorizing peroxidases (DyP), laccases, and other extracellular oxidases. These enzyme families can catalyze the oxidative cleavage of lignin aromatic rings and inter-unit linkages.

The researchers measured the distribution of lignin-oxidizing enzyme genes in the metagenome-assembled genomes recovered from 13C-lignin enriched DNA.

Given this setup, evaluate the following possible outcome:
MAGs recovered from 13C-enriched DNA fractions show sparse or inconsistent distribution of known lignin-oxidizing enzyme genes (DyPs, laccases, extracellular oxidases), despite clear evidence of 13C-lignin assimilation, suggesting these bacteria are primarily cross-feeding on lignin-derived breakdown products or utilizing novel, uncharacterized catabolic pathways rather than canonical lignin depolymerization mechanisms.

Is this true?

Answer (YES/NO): NO